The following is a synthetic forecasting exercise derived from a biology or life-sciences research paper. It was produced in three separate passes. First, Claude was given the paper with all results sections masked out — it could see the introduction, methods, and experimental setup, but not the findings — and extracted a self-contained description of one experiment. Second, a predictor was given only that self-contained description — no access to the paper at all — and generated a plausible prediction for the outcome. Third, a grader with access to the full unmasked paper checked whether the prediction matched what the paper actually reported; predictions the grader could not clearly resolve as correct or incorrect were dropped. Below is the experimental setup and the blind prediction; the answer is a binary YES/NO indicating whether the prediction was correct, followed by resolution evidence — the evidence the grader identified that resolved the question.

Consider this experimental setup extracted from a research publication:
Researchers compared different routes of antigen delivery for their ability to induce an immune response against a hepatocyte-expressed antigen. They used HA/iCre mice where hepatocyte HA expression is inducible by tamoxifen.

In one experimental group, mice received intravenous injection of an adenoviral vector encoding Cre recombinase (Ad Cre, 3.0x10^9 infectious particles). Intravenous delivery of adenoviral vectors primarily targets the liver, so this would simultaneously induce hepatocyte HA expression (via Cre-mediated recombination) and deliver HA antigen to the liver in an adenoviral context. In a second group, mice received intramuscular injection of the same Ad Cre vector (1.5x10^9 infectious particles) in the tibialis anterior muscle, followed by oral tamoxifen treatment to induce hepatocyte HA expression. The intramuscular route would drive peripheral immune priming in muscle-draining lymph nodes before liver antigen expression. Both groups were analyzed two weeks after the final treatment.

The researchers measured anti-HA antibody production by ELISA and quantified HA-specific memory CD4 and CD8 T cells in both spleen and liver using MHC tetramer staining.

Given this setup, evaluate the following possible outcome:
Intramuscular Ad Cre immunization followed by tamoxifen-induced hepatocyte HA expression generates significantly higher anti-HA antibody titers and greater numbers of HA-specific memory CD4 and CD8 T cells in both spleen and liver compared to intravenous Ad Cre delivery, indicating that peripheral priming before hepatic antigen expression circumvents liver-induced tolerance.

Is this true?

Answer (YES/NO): NO